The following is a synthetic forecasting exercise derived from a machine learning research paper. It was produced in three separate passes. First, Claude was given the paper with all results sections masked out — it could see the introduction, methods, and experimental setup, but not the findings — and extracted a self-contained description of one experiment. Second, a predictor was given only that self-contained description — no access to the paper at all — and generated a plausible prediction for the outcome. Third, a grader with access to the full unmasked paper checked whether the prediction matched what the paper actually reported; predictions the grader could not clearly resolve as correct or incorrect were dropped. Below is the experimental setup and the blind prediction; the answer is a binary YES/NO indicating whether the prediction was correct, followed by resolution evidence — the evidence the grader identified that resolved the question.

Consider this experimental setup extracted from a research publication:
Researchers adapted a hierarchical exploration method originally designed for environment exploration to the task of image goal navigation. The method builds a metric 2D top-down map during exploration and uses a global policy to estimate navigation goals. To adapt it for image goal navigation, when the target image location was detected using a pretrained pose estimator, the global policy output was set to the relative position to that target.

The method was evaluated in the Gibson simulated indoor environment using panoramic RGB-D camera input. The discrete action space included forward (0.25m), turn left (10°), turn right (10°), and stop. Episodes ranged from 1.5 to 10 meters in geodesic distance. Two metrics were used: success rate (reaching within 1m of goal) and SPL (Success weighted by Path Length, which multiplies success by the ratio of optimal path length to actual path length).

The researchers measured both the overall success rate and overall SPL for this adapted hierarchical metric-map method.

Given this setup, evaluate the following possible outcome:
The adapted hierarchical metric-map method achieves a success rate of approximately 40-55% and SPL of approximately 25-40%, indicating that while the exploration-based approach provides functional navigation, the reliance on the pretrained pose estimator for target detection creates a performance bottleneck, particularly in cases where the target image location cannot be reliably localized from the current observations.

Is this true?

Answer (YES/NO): NO